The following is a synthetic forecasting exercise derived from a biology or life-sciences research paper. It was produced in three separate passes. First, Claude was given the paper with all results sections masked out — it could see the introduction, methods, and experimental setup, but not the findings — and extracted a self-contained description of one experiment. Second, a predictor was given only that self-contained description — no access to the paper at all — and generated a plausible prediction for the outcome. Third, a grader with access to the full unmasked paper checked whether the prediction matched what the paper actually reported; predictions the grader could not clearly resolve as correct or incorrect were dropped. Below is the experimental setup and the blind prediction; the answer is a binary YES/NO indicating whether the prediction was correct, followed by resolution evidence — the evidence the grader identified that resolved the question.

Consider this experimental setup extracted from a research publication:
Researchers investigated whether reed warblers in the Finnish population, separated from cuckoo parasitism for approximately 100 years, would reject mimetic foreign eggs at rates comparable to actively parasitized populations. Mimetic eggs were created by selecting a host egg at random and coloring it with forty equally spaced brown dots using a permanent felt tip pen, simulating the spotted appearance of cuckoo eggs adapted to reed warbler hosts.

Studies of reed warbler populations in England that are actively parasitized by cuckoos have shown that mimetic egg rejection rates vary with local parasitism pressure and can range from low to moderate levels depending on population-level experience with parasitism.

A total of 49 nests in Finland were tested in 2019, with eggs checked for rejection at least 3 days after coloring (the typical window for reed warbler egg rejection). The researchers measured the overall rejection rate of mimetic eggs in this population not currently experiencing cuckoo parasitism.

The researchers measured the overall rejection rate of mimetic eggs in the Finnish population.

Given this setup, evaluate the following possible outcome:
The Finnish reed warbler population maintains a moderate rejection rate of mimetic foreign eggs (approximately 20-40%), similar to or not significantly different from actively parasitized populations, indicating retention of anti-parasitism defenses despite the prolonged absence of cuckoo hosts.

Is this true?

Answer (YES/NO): NO